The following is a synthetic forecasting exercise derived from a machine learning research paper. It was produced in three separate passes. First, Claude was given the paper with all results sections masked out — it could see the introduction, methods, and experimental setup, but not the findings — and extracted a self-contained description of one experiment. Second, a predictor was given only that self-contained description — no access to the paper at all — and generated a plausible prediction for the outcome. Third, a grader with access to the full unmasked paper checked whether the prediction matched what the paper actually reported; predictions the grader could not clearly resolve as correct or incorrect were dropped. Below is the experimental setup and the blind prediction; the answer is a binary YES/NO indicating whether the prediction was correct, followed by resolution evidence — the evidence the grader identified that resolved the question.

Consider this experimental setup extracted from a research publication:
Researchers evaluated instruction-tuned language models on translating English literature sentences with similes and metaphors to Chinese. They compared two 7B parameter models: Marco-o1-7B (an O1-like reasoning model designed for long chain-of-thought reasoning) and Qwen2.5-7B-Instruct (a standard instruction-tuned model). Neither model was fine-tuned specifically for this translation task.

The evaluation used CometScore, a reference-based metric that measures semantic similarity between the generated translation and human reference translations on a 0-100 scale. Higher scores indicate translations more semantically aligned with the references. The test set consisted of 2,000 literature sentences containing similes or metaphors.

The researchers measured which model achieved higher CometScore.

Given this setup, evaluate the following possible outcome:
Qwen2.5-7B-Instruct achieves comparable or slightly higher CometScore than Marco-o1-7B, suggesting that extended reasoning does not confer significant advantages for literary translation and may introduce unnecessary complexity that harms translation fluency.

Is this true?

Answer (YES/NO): NO